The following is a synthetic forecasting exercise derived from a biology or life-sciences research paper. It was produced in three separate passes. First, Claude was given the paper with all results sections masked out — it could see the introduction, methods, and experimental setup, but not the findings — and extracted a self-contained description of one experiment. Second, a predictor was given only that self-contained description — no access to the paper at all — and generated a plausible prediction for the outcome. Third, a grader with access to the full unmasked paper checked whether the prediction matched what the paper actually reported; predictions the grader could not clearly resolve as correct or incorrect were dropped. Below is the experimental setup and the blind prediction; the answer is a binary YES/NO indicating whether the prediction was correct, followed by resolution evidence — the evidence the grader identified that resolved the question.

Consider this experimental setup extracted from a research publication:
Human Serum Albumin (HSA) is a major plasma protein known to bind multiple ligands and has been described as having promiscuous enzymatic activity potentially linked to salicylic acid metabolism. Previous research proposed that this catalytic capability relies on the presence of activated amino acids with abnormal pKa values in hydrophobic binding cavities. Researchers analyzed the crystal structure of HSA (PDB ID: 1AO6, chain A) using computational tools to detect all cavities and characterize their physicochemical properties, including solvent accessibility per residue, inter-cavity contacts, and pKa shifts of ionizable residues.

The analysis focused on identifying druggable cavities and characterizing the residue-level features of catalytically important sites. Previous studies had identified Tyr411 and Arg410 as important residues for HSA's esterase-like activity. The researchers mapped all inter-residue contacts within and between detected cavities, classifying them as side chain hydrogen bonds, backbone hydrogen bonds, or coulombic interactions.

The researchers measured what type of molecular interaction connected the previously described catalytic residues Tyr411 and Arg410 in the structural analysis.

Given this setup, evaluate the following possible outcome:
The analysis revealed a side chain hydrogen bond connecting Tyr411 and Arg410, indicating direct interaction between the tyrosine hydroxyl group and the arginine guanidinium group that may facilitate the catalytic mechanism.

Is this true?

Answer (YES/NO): NO